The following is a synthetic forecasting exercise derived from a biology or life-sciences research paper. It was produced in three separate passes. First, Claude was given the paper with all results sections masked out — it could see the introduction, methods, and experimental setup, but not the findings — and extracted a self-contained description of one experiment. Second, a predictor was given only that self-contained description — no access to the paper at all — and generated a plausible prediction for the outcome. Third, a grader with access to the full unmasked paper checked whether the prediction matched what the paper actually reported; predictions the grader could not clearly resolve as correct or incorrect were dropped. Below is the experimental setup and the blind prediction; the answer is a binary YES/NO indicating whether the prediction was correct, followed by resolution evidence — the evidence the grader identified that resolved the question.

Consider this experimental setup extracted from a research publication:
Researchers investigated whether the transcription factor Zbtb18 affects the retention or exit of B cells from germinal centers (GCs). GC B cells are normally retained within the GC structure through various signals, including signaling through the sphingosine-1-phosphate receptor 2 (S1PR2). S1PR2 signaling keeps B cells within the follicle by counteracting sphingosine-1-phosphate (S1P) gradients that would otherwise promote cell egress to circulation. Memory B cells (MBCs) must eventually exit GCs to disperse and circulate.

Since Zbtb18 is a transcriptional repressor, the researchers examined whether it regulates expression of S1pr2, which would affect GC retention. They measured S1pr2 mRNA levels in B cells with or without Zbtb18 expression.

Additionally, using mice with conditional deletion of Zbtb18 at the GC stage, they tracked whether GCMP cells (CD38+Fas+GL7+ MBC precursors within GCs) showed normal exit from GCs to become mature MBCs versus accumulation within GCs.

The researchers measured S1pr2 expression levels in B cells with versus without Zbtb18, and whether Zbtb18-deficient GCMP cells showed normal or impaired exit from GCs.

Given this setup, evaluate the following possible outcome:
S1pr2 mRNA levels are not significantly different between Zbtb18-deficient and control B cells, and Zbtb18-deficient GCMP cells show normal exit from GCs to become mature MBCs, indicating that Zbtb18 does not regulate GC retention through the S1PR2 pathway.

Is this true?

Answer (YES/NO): NO